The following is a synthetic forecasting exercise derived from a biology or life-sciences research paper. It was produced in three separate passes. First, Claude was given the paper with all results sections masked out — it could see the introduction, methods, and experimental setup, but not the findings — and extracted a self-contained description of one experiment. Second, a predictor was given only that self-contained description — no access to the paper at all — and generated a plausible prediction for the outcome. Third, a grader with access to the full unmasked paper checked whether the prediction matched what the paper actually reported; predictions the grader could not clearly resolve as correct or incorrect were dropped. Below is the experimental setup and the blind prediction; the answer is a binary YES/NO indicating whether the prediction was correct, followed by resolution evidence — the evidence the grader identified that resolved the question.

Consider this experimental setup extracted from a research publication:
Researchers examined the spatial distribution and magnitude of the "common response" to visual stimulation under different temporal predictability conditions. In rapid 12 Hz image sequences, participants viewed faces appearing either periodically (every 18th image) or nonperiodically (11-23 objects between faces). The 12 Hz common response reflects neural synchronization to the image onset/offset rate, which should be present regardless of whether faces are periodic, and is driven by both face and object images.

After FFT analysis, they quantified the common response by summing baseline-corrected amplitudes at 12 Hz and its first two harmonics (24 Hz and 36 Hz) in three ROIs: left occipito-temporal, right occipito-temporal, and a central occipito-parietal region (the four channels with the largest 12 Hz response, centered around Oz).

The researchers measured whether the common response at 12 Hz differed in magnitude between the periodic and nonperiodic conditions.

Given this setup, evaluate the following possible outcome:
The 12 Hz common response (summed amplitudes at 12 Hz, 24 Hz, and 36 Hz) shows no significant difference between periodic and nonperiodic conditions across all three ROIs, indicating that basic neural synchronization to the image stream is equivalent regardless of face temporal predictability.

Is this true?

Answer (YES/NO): YES